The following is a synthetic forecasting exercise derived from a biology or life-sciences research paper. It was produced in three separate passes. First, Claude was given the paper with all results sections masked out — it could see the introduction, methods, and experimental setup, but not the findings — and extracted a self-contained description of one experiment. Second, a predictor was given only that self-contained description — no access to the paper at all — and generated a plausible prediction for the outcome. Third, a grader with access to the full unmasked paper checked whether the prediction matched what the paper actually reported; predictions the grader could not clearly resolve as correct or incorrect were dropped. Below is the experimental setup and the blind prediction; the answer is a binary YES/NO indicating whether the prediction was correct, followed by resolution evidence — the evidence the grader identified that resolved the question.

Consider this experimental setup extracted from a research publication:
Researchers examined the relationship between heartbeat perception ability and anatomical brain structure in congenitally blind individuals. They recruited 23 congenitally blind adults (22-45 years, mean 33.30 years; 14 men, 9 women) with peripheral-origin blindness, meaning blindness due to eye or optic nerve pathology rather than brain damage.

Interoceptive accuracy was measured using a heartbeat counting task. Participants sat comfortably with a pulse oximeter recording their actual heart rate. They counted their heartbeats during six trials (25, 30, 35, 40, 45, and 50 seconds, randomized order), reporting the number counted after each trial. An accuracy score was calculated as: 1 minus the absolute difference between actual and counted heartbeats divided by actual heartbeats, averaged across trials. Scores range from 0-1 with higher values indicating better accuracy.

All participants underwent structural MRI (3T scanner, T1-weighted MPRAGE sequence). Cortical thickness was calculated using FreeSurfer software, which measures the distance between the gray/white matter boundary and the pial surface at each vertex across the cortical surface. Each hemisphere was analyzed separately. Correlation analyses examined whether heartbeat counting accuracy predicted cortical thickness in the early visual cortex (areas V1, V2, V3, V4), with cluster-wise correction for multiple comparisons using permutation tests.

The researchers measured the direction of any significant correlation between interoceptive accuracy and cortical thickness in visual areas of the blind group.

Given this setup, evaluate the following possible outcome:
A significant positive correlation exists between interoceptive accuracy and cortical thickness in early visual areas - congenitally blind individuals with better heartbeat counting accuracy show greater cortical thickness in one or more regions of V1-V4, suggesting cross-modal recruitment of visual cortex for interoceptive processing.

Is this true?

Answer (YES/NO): YES